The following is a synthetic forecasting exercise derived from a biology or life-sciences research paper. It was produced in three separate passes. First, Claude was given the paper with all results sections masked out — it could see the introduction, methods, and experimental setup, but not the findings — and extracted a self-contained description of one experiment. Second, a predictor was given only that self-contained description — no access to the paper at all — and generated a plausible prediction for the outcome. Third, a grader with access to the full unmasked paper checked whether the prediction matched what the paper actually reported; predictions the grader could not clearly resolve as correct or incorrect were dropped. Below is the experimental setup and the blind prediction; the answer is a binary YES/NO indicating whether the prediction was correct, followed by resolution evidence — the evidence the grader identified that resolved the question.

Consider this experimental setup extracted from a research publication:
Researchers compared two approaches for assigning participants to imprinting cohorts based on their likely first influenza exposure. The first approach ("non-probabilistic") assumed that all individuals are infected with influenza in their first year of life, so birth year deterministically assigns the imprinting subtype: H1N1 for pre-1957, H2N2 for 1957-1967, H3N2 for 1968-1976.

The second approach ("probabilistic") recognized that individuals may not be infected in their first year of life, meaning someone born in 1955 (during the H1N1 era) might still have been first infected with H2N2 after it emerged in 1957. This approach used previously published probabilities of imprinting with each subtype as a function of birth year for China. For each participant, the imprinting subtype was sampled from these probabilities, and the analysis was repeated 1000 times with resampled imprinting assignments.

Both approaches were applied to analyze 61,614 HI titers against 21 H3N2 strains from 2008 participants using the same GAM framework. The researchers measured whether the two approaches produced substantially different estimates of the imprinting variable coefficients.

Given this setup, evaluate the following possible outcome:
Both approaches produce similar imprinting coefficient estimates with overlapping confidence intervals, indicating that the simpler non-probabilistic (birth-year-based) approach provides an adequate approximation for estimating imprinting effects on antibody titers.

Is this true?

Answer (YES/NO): NO